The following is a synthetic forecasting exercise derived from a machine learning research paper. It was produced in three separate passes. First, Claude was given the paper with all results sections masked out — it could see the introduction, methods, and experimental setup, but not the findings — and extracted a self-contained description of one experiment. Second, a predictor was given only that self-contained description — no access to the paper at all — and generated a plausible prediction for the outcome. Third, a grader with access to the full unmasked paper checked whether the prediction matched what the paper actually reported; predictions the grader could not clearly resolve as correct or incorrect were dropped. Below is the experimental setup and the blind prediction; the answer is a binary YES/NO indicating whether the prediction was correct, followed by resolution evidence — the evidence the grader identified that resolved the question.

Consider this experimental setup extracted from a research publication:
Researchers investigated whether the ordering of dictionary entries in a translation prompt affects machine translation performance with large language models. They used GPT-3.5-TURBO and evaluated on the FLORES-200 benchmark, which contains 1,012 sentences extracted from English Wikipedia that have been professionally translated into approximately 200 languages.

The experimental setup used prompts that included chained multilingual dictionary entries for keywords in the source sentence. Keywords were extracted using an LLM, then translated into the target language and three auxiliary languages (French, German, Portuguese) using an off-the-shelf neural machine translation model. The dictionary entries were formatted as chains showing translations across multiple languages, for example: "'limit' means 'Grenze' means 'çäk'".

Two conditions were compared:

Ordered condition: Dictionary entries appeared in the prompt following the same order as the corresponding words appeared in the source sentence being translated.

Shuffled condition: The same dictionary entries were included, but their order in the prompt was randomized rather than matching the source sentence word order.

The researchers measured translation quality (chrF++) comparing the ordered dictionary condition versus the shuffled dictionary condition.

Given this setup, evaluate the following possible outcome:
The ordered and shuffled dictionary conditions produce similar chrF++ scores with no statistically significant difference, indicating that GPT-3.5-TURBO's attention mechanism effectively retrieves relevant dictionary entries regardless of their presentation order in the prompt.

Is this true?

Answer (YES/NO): NO